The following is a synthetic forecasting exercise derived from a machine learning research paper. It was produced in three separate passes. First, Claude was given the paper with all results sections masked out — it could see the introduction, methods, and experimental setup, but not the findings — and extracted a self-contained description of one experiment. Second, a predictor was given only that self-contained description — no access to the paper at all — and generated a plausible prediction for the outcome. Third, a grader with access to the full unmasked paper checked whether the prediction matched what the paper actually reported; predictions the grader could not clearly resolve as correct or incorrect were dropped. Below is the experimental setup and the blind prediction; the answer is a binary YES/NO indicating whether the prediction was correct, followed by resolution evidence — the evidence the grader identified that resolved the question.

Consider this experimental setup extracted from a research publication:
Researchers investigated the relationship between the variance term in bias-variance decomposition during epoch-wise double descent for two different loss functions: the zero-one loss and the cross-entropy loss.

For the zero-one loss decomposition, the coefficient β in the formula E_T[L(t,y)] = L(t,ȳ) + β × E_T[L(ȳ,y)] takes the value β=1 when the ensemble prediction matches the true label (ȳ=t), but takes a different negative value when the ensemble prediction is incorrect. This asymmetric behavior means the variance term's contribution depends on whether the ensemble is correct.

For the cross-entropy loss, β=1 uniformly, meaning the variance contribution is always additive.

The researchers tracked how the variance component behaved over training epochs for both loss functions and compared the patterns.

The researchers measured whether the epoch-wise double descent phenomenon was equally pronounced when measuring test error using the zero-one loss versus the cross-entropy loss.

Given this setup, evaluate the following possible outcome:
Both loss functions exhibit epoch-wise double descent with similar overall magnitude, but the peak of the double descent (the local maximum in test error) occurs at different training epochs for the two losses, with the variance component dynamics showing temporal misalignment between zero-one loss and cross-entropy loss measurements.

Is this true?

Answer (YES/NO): NO